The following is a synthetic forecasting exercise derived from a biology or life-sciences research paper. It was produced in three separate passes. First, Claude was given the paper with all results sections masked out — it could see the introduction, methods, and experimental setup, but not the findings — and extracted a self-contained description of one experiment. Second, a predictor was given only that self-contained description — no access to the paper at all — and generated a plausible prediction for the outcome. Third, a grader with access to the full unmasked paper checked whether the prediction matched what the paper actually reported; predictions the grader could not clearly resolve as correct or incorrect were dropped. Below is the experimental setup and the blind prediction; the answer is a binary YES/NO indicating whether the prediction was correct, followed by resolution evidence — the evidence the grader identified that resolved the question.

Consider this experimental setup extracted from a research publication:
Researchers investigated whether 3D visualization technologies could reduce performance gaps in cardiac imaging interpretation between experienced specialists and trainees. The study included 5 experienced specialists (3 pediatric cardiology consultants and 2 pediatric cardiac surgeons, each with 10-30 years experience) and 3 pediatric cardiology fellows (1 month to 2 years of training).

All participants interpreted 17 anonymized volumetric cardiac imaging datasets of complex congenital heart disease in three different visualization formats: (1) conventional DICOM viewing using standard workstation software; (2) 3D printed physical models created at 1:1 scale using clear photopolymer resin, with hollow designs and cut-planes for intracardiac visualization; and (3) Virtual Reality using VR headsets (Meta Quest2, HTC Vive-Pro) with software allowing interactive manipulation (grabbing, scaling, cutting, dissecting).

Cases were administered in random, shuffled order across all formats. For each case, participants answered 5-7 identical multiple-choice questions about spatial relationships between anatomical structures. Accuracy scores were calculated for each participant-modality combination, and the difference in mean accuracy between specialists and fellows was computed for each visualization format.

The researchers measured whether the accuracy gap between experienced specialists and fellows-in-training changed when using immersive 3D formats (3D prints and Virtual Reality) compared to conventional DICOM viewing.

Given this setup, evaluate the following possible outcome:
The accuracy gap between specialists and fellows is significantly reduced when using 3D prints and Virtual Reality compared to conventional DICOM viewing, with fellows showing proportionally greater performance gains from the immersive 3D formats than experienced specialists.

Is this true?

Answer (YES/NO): YES